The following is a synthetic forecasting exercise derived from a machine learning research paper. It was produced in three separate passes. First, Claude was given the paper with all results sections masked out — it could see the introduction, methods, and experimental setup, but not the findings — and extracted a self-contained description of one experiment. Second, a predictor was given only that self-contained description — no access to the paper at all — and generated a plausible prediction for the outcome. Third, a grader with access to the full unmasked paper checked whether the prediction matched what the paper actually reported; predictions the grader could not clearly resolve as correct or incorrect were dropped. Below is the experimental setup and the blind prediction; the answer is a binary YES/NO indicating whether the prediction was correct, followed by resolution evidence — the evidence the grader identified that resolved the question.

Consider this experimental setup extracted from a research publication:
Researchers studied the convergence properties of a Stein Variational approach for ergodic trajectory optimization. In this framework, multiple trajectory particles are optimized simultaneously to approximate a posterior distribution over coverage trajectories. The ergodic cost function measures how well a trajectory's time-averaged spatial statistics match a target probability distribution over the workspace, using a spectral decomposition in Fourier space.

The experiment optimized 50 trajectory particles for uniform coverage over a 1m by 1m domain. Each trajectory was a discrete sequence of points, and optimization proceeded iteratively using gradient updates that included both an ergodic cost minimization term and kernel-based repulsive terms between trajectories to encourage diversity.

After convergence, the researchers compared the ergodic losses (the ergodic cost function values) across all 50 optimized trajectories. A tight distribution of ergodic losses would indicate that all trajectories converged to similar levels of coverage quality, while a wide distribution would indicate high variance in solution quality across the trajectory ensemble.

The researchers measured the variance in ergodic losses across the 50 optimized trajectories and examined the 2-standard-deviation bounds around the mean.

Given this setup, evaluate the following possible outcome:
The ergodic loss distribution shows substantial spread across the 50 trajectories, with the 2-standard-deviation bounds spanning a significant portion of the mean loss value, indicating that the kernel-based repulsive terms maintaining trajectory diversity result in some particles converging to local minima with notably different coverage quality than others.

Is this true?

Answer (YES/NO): NO